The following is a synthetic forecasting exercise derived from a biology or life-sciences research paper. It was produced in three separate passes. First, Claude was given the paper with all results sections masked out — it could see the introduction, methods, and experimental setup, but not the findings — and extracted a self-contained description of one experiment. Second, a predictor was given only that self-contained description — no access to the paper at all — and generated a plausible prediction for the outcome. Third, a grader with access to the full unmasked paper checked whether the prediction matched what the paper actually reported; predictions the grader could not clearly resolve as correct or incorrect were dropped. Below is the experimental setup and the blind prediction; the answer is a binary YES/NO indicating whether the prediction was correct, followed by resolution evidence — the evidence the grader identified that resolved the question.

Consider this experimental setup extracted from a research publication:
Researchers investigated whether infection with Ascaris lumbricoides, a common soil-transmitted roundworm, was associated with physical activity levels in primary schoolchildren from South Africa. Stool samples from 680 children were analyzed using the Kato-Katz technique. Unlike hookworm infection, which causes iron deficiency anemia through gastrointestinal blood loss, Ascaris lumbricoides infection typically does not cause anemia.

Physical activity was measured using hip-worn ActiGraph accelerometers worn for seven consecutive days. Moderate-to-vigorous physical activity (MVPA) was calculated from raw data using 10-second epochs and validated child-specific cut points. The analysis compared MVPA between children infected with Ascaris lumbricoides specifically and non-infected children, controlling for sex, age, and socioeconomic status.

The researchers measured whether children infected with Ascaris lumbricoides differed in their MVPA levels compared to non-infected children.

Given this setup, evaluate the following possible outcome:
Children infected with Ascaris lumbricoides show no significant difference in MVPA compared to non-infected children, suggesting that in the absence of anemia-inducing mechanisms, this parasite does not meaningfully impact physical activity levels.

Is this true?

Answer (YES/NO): NO